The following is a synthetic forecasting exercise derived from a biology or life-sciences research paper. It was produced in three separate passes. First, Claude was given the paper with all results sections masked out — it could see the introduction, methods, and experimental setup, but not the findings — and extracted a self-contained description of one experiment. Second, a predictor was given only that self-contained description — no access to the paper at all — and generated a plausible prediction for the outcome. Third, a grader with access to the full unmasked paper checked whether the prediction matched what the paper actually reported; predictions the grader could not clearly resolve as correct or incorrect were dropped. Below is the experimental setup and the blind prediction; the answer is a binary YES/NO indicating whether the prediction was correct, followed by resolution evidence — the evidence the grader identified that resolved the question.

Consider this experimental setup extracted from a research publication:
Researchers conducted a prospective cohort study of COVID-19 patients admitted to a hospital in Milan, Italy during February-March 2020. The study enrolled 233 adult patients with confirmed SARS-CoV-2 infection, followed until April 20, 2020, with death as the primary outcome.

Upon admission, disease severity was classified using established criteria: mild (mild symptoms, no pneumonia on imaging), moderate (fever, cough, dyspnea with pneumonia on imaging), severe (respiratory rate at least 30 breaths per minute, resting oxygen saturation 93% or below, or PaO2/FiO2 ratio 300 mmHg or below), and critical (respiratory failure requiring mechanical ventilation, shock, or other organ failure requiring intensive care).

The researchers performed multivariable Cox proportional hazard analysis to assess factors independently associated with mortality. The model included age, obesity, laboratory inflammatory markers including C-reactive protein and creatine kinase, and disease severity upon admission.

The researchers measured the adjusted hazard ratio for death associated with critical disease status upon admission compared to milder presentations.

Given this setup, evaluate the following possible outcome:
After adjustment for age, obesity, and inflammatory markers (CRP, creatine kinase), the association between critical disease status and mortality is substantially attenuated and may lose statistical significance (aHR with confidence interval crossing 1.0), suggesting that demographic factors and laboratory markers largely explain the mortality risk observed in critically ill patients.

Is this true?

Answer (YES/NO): NO